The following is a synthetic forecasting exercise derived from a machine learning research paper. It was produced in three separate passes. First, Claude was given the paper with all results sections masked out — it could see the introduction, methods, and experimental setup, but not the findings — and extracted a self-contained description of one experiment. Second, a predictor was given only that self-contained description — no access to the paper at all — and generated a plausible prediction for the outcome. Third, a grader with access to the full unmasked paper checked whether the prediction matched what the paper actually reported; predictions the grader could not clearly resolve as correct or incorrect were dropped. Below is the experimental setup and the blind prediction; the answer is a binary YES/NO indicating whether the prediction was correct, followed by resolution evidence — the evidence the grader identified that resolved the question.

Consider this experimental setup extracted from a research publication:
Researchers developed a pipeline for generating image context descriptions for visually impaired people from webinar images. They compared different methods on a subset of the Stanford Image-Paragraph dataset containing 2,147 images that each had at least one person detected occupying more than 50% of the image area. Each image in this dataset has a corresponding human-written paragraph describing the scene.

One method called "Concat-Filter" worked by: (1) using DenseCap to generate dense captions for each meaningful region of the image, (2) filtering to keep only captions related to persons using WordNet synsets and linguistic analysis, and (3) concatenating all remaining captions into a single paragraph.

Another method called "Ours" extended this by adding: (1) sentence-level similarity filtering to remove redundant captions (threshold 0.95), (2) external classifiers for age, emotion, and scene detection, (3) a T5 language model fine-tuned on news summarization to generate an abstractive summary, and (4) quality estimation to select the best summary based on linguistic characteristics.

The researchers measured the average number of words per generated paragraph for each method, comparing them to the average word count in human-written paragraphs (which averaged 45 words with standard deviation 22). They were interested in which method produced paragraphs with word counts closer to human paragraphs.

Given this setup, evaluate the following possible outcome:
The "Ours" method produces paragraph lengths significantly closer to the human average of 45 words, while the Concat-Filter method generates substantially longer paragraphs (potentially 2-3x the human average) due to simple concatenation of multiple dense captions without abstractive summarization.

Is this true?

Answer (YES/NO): NO